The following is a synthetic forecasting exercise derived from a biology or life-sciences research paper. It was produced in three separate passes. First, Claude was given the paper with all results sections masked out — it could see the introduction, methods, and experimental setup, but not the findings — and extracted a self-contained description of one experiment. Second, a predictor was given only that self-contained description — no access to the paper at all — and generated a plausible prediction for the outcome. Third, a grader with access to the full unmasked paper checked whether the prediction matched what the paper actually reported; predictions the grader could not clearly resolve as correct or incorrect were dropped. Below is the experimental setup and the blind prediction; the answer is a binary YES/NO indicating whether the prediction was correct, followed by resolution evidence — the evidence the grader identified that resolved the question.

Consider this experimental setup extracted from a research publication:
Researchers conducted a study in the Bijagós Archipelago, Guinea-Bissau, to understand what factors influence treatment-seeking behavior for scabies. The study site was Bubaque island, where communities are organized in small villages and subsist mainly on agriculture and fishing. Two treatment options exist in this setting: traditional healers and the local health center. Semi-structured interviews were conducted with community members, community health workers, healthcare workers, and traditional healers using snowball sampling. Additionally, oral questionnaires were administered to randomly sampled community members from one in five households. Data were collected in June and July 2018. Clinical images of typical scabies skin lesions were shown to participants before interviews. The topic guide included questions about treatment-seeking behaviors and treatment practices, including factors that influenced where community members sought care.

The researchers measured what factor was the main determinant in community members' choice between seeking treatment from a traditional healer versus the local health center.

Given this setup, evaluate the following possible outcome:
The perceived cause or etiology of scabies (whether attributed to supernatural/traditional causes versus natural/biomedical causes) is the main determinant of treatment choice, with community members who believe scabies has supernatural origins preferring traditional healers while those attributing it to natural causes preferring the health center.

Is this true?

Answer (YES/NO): NO